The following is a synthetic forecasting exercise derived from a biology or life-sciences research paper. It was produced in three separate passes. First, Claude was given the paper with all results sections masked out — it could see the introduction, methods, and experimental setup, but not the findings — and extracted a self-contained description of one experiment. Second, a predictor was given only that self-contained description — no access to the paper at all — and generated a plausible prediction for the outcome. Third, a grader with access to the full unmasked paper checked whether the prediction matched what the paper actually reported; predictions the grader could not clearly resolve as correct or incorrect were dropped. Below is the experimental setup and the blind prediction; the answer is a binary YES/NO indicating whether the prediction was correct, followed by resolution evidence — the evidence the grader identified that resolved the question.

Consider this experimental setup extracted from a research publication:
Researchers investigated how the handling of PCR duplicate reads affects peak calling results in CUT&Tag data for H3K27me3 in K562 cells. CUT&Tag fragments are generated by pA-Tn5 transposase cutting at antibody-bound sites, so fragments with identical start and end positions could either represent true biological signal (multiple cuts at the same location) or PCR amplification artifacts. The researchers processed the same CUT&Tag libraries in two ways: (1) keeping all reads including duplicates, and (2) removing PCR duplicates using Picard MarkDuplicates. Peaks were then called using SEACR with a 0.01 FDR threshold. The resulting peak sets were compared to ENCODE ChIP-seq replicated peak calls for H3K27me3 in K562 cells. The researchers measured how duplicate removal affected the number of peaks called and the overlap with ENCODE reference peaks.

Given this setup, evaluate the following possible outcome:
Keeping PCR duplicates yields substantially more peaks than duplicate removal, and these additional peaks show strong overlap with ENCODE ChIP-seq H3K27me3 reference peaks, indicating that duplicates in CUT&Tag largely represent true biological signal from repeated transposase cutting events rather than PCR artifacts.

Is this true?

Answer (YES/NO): NO